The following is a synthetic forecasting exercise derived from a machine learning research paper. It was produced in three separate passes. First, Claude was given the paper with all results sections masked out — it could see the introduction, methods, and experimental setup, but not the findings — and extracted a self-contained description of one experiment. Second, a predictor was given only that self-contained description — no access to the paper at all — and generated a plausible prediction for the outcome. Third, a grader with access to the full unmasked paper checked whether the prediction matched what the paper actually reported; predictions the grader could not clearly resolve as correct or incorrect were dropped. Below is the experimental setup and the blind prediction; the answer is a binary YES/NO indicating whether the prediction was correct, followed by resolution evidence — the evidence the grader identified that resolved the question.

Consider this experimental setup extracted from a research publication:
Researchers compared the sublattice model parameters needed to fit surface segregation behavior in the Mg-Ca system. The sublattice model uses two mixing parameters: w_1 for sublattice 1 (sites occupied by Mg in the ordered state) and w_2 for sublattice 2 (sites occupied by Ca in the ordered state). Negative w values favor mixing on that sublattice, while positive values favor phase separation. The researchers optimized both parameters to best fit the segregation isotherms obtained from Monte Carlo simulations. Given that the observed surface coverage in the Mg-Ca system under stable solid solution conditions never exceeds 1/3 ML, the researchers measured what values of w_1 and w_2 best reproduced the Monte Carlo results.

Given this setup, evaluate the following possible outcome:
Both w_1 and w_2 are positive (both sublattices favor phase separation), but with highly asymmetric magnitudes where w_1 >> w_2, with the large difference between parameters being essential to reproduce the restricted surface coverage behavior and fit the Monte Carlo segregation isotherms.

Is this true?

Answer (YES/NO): NO